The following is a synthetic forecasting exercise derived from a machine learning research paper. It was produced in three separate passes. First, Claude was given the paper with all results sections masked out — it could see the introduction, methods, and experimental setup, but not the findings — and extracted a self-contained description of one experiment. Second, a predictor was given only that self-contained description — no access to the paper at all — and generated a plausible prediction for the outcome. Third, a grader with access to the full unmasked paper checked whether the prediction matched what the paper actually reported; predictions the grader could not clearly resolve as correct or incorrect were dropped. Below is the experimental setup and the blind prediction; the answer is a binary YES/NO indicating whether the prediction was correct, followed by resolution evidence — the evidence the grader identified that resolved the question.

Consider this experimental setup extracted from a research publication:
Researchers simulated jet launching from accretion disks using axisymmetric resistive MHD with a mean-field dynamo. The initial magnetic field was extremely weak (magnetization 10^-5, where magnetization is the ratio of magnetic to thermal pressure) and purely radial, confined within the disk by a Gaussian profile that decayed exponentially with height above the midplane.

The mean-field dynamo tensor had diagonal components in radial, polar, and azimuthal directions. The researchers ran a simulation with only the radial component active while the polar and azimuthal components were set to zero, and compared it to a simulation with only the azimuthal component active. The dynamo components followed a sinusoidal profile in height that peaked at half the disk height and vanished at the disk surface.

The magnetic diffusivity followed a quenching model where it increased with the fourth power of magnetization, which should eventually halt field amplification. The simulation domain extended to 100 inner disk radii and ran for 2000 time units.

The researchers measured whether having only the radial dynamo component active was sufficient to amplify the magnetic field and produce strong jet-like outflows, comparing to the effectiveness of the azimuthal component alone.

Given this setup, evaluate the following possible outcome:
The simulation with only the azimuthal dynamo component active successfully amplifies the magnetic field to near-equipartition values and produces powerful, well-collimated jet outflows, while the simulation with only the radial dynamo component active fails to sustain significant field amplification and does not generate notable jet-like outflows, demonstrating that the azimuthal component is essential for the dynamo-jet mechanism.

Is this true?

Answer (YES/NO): YES